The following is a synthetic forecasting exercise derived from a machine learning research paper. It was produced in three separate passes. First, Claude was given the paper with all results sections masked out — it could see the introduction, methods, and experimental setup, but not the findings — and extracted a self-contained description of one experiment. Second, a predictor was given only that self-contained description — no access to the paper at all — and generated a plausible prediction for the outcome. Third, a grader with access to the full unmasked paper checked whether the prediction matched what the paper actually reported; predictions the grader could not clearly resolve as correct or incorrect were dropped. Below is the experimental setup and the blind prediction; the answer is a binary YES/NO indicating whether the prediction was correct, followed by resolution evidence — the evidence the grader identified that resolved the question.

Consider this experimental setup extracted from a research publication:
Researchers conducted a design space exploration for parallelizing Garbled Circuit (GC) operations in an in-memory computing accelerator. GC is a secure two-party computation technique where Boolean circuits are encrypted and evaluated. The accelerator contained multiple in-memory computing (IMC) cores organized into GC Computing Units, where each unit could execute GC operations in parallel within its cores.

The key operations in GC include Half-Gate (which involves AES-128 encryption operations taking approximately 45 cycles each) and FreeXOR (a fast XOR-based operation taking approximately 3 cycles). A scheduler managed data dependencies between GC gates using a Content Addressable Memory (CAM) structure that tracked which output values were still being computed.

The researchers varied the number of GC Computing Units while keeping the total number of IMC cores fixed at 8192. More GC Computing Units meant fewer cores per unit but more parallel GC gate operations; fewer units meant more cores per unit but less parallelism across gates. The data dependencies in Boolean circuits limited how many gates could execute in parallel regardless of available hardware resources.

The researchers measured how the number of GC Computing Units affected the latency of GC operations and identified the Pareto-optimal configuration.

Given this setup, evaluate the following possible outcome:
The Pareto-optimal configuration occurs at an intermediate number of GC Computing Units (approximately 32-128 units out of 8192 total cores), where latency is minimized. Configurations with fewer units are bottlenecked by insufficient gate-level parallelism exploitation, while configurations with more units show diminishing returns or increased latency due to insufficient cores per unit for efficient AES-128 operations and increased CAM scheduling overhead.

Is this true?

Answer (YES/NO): NO